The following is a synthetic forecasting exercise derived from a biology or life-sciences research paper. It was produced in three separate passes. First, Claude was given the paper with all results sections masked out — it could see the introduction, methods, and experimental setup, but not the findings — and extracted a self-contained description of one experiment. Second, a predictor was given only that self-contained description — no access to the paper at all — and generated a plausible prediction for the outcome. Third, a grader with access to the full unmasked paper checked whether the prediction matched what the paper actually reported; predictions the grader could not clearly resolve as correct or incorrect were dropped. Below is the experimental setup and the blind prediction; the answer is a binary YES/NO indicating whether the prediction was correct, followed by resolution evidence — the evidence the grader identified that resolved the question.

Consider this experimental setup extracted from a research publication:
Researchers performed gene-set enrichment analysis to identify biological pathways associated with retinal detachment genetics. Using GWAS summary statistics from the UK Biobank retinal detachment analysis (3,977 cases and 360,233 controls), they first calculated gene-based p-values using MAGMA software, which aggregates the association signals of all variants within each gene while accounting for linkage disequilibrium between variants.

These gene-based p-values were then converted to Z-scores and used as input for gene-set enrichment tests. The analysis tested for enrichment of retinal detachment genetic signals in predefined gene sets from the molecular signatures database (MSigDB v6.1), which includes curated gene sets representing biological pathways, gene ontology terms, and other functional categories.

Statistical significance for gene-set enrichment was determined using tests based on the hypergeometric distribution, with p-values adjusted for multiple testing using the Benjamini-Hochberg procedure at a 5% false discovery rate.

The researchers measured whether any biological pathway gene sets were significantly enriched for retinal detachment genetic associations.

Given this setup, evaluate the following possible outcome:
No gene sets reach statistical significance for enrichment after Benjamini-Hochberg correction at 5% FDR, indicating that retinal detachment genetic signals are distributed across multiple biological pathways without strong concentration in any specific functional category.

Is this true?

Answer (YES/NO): NO